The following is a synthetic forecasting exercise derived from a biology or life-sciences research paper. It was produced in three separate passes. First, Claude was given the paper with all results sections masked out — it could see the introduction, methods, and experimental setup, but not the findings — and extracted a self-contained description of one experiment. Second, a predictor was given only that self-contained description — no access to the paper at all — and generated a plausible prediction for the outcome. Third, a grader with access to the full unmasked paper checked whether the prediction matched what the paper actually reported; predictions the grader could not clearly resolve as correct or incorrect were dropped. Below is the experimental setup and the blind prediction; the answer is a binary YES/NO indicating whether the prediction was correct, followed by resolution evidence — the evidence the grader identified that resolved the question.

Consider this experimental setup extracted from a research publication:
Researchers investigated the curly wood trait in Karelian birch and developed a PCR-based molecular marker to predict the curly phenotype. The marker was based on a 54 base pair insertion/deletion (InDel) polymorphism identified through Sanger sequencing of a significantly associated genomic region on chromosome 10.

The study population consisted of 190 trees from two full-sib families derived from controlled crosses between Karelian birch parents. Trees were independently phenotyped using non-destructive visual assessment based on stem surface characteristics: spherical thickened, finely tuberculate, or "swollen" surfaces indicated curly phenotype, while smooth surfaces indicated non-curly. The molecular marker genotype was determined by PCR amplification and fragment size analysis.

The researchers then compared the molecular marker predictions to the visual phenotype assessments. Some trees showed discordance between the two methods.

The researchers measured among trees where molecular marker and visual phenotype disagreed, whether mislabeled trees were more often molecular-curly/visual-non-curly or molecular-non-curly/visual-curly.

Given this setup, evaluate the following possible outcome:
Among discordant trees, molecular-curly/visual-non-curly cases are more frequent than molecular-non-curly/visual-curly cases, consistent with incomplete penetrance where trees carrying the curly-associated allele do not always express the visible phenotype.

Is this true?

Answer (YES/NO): YES